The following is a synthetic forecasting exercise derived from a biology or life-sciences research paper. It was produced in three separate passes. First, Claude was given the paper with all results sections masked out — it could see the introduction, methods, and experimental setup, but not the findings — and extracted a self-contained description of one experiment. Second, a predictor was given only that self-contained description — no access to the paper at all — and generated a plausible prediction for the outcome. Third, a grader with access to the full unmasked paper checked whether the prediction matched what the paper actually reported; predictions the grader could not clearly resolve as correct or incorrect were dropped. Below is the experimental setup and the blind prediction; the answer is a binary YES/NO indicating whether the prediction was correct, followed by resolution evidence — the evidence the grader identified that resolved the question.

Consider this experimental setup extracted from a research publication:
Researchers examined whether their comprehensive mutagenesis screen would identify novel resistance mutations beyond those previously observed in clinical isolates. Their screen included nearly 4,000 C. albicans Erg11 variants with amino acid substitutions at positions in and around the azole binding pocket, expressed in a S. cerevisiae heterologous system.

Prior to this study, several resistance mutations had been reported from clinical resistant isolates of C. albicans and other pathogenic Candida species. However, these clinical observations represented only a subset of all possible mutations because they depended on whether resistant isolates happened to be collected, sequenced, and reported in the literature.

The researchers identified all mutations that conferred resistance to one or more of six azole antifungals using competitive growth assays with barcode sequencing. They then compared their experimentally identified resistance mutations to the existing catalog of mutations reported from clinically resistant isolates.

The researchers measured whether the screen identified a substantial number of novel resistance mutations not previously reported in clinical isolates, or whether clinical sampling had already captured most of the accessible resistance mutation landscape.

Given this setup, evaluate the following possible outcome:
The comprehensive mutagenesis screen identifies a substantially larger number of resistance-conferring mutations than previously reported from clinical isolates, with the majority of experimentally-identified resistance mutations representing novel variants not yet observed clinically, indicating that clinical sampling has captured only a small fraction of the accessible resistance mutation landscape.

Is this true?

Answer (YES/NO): YES